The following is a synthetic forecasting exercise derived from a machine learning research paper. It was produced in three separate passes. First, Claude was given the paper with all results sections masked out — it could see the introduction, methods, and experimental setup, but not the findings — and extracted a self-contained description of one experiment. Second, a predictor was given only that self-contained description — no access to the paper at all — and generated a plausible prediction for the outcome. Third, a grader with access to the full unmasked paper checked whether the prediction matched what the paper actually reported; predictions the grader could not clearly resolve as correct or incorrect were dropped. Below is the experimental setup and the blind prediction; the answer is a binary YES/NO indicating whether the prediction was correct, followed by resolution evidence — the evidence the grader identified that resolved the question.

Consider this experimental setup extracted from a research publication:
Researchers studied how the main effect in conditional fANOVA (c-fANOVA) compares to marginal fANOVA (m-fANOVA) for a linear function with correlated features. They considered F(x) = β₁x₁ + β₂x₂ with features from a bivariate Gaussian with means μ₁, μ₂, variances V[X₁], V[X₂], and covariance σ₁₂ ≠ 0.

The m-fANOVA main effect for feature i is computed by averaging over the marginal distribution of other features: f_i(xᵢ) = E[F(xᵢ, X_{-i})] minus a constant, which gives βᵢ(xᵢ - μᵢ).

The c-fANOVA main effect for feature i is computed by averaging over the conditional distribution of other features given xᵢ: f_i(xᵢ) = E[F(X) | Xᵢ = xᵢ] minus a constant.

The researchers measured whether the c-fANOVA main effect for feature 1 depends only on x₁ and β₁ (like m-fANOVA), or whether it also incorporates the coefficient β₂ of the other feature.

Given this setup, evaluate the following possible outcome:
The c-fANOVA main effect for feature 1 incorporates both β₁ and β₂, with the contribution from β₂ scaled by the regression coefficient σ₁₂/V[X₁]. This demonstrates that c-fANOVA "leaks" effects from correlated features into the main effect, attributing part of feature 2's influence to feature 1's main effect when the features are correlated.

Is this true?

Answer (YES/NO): YES